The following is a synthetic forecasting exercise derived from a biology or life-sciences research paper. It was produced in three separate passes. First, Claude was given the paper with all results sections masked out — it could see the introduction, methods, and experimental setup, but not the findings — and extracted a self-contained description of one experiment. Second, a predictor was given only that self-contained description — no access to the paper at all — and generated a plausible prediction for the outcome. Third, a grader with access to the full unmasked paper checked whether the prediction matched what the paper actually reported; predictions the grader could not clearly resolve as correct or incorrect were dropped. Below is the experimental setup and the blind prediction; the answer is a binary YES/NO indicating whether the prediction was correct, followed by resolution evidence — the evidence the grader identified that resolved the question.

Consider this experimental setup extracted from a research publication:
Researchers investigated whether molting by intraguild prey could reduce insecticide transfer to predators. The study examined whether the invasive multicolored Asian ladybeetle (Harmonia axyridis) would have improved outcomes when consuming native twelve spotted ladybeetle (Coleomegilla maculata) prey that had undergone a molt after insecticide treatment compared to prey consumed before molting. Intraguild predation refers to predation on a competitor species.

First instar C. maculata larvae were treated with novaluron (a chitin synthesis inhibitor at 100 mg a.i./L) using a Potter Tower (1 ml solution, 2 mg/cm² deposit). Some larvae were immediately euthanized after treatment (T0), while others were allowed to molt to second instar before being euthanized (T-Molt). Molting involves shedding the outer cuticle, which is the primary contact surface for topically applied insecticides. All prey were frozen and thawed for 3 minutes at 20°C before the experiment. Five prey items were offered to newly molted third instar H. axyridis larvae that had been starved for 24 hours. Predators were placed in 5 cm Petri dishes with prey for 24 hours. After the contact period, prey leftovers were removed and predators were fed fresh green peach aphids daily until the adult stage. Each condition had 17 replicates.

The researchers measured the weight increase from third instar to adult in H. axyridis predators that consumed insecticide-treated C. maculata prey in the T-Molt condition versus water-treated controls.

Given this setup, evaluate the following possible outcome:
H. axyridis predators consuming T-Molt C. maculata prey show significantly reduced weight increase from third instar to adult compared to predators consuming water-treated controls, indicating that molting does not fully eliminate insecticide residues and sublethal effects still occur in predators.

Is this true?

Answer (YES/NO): NO